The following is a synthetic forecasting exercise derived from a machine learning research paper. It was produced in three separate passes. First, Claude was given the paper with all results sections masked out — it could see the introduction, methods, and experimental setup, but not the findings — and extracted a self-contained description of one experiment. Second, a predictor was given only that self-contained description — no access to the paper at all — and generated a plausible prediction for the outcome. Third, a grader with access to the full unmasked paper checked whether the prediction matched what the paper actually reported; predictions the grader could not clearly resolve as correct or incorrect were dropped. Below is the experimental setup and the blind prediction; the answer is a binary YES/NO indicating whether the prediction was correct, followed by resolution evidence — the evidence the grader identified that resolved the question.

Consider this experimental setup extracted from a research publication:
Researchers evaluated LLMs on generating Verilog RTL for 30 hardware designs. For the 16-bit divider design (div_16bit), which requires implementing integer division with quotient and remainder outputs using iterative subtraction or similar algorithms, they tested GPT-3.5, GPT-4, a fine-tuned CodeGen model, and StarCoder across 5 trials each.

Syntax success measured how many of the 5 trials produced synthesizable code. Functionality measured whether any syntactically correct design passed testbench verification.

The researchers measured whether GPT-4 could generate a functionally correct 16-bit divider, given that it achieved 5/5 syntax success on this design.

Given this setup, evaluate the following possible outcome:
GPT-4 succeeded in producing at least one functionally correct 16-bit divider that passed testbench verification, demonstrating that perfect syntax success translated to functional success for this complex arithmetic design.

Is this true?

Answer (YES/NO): NO